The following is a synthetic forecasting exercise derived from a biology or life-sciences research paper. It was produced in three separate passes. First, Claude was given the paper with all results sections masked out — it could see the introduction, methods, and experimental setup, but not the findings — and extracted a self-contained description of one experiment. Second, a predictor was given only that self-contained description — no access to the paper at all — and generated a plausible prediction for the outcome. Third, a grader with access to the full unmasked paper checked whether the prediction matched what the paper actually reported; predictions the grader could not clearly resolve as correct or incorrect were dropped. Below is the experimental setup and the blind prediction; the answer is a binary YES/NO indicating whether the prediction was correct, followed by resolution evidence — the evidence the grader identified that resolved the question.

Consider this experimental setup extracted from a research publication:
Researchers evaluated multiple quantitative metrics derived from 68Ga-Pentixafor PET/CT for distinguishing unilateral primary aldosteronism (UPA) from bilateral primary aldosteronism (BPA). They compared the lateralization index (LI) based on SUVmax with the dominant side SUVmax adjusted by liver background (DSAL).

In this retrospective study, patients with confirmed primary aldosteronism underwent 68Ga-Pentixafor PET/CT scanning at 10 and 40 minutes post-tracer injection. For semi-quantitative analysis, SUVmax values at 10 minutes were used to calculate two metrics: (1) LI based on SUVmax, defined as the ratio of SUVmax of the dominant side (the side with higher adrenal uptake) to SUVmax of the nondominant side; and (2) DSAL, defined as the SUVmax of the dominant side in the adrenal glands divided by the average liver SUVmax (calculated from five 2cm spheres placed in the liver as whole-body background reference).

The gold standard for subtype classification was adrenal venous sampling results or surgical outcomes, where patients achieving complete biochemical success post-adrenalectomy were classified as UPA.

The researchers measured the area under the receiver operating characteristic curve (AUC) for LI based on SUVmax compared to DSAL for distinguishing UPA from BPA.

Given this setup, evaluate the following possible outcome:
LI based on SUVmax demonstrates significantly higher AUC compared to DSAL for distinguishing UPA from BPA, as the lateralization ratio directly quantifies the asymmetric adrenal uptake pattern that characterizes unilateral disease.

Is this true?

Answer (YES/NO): YES